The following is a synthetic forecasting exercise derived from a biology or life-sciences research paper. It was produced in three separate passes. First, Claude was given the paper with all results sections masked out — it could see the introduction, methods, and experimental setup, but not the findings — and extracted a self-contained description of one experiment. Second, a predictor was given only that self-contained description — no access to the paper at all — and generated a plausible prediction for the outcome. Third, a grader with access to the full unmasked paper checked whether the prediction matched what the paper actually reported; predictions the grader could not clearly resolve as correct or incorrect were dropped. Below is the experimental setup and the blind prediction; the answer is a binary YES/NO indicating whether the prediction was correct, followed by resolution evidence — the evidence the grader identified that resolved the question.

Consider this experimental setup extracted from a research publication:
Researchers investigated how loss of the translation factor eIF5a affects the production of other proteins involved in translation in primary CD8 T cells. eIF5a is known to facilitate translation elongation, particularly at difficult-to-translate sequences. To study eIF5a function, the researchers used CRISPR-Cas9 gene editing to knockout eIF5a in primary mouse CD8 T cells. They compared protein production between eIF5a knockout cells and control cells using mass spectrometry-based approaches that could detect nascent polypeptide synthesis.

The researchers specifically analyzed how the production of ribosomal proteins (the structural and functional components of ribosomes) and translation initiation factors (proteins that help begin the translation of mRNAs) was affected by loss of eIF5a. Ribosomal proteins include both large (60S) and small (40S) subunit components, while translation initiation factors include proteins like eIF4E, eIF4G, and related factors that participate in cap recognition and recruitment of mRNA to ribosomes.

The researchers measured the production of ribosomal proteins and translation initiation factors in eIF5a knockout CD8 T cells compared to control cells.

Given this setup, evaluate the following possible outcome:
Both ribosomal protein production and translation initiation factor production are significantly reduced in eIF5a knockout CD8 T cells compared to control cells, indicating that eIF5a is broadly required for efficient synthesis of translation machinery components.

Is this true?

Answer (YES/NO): NO